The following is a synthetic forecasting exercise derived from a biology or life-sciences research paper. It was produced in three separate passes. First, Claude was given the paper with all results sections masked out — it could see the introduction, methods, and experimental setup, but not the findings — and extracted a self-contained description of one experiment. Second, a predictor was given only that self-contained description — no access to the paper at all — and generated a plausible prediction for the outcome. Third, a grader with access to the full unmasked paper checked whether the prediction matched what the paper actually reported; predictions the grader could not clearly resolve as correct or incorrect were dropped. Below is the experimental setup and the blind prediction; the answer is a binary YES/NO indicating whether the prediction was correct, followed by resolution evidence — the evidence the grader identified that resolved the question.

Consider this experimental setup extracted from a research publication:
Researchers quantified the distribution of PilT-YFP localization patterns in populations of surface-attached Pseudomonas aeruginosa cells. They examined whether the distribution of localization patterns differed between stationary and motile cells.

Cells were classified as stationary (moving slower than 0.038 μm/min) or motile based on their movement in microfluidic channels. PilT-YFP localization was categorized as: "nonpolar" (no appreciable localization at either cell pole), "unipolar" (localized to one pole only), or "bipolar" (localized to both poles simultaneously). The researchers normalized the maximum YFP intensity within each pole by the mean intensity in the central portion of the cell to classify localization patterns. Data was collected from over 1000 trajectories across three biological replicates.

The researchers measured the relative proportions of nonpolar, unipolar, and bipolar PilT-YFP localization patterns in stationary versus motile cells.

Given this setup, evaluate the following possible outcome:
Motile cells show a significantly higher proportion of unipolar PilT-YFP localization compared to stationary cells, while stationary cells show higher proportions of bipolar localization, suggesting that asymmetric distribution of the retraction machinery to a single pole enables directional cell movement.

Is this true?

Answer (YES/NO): NO